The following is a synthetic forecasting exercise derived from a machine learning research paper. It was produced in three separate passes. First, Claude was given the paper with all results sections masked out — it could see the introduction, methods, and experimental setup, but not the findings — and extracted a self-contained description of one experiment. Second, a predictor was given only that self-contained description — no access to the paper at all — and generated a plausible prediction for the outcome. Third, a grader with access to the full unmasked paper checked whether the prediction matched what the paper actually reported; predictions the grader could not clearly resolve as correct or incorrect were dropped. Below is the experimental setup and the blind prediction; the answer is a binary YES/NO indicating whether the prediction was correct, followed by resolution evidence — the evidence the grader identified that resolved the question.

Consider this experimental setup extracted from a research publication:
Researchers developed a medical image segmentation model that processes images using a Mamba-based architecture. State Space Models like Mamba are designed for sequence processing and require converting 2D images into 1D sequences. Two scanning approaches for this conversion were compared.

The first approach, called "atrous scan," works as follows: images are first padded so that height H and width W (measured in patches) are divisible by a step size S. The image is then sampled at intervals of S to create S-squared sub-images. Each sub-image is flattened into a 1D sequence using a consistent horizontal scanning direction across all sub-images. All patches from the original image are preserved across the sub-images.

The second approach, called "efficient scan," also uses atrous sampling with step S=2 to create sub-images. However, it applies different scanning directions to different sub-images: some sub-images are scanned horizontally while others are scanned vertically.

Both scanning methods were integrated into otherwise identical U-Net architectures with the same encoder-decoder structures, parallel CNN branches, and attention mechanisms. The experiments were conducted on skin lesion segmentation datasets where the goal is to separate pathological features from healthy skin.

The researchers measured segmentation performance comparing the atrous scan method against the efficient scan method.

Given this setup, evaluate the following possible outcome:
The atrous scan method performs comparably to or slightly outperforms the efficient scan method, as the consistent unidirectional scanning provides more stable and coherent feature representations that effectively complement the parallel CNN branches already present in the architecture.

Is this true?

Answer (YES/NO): YES